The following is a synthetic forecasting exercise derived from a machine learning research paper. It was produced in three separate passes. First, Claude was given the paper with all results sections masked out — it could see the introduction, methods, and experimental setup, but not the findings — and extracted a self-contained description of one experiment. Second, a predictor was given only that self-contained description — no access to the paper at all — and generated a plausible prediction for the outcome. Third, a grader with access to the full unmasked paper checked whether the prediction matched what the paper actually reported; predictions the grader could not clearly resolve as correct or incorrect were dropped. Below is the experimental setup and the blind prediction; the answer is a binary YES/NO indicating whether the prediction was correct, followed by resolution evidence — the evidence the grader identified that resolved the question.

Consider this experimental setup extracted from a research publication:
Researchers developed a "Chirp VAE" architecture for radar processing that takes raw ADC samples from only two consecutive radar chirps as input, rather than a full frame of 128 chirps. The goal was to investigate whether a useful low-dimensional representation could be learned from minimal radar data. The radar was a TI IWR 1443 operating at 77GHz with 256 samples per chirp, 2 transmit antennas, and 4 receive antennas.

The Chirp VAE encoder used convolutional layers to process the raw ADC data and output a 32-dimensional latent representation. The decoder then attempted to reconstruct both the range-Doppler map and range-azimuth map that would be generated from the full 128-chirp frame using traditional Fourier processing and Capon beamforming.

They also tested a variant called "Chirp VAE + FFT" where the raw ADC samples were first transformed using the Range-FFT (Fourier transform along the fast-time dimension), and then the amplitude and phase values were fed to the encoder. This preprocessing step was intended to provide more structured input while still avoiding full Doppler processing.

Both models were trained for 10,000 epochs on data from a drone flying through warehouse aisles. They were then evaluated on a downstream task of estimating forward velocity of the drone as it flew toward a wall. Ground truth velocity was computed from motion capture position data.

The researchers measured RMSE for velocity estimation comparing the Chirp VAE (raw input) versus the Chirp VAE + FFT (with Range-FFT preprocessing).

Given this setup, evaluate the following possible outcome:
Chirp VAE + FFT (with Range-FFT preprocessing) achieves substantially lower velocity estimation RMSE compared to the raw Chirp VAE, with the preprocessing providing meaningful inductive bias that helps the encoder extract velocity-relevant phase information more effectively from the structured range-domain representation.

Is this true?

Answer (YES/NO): NO